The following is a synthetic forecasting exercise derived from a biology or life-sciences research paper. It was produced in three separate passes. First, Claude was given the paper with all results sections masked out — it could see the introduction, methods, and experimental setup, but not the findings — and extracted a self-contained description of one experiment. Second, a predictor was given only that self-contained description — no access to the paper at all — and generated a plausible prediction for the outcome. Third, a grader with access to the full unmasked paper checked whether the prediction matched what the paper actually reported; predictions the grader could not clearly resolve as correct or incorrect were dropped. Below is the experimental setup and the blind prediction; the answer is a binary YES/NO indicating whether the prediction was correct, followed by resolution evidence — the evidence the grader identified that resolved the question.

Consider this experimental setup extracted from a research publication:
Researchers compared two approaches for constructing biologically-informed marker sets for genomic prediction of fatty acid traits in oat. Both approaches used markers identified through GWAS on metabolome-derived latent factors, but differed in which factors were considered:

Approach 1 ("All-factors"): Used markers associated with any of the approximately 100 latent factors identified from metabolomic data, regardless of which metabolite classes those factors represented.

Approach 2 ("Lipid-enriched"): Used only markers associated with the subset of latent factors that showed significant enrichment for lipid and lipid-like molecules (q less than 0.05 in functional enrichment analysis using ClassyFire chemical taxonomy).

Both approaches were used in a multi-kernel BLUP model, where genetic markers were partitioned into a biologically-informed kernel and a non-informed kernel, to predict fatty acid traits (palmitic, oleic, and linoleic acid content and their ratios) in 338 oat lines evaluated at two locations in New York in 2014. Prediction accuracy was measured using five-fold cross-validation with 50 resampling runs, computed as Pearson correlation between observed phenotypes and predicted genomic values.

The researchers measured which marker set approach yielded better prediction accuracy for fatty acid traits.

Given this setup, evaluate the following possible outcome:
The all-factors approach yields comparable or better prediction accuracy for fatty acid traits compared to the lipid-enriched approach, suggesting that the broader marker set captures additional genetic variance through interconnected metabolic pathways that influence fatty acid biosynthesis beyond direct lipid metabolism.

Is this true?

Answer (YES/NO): NO